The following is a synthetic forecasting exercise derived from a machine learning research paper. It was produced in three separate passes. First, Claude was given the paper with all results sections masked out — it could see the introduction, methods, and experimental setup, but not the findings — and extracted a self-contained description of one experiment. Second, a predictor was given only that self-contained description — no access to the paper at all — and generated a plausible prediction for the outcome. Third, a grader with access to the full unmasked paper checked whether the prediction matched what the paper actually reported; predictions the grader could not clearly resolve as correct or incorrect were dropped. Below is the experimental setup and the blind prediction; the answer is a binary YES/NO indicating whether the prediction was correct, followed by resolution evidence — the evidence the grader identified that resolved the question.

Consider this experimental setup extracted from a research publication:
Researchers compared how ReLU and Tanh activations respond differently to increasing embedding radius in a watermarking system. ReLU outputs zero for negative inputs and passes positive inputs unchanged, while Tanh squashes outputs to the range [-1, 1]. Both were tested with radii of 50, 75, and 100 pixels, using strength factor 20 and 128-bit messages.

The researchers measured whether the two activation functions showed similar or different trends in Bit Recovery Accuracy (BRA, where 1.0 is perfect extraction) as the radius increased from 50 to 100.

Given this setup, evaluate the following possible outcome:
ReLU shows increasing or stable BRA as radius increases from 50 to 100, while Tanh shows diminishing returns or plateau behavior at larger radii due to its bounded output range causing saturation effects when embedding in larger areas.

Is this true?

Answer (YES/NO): NO